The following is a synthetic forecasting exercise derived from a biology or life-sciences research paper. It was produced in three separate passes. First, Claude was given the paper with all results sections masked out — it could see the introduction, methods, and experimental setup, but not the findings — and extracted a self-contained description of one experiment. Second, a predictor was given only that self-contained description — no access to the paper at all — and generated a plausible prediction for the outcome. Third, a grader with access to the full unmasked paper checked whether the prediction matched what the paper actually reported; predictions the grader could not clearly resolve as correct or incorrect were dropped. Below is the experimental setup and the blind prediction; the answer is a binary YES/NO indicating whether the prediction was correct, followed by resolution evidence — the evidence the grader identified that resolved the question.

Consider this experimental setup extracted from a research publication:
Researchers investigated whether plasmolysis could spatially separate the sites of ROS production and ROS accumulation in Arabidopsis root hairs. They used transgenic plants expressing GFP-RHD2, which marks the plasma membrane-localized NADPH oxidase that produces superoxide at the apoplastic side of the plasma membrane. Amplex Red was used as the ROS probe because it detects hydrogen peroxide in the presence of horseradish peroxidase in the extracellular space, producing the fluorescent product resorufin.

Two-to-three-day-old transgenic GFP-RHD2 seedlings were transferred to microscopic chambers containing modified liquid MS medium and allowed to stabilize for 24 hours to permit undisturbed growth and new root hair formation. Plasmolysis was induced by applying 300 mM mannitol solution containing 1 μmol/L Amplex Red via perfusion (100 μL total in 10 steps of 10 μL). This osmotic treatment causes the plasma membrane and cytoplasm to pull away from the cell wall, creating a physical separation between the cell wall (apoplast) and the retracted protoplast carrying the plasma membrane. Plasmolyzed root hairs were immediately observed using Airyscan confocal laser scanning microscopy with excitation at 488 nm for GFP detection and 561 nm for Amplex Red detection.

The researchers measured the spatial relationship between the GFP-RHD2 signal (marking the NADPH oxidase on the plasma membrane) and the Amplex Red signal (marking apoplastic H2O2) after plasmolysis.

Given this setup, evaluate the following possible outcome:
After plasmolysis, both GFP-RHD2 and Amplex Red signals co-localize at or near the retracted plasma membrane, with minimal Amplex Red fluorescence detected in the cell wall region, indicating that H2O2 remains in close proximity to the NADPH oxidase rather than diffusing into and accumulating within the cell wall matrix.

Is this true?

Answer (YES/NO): NO